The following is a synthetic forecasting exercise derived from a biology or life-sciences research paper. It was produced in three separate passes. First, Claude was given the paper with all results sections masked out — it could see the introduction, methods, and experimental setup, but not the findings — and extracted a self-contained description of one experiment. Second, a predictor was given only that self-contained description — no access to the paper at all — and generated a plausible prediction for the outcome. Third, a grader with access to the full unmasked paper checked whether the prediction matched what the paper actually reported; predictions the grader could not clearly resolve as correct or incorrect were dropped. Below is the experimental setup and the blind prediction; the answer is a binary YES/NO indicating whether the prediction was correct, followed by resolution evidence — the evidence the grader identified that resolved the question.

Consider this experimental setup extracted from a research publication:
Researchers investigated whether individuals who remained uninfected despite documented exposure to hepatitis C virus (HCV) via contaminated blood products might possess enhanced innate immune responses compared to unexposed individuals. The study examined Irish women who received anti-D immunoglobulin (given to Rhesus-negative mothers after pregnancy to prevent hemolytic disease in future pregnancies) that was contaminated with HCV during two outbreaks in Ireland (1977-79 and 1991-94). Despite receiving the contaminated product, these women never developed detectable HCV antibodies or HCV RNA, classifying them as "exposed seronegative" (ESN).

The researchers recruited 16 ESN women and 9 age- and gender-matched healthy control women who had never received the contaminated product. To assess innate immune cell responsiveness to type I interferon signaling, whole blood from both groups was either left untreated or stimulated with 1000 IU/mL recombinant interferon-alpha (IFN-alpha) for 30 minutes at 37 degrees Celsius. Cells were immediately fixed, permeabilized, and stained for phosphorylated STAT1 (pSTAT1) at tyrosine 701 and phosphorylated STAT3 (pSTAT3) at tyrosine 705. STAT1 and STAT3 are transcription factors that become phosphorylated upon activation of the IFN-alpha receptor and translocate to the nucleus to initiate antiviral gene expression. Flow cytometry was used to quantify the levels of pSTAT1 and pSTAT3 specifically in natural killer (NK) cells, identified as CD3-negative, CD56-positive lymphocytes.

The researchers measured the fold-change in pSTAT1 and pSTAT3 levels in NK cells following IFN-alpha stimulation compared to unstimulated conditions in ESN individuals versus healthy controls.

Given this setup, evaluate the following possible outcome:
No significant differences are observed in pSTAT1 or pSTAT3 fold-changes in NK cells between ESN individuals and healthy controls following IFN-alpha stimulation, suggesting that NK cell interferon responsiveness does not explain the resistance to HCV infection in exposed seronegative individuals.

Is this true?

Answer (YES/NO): NO